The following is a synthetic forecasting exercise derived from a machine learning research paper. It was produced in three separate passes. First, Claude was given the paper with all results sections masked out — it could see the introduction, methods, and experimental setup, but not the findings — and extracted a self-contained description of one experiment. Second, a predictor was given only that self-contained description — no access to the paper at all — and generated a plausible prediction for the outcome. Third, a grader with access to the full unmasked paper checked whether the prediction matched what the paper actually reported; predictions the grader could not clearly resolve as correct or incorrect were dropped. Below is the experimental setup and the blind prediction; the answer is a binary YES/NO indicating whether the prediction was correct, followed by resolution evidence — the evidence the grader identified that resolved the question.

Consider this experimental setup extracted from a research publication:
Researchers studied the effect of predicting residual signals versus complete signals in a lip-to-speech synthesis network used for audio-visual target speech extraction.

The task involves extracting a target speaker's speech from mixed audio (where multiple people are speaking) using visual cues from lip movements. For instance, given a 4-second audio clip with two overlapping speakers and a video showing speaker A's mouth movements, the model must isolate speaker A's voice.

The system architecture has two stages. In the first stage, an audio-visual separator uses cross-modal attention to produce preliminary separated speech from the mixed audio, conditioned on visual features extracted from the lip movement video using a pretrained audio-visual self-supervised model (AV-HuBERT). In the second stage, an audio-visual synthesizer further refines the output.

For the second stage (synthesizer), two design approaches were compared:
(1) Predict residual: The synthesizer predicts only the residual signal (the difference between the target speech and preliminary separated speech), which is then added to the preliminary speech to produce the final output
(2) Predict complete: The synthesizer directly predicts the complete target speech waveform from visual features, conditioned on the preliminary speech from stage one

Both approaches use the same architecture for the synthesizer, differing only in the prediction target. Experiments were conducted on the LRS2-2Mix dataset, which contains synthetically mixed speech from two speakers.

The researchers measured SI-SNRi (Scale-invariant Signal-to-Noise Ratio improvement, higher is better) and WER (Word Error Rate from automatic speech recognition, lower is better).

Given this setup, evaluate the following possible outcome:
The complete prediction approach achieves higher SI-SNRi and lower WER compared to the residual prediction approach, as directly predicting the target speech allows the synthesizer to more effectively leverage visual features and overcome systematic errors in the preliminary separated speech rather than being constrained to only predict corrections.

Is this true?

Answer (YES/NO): NO